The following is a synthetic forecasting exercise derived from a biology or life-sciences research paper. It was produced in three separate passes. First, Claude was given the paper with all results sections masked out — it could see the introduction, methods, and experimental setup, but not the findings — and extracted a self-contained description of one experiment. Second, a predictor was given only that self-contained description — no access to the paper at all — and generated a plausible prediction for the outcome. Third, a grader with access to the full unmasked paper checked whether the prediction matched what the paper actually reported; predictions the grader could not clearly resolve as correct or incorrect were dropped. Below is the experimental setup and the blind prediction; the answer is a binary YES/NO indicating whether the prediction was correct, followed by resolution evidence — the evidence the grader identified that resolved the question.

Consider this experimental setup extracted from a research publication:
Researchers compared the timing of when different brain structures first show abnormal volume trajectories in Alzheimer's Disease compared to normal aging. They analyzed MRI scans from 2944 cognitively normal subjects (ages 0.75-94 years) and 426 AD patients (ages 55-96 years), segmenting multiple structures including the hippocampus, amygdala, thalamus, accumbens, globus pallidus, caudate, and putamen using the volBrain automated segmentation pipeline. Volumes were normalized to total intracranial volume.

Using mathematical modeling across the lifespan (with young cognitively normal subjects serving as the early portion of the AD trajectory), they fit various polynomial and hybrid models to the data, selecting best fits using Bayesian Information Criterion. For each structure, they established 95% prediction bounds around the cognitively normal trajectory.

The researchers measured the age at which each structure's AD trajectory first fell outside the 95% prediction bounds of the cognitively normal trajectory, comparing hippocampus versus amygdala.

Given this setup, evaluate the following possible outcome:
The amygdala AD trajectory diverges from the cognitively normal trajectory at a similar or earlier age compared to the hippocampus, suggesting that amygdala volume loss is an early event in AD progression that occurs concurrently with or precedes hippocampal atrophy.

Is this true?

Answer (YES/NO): NO